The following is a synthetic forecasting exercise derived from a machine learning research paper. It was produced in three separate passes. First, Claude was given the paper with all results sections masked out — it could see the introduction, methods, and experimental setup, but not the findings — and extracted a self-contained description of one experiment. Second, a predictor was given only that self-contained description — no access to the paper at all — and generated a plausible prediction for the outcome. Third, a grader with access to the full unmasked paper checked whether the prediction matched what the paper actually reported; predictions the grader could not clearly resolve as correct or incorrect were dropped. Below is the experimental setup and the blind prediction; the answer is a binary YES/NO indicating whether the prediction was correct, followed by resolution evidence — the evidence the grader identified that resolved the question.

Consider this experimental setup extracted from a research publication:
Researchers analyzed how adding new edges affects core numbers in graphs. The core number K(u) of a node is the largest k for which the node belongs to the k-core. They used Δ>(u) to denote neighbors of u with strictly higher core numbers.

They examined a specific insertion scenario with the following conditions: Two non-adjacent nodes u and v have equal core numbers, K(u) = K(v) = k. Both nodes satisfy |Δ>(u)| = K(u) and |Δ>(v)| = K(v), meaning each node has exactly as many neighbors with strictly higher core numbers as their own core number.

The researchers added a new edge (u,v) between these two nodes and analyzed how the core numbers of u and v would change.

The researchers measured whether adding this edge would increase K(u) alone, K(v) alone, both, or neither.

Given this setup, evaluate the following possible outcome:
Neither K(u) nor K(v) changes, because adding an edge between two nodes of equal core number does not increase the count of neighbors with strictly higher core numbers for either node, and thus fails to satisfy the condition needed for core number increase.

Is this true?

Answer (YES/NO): NO